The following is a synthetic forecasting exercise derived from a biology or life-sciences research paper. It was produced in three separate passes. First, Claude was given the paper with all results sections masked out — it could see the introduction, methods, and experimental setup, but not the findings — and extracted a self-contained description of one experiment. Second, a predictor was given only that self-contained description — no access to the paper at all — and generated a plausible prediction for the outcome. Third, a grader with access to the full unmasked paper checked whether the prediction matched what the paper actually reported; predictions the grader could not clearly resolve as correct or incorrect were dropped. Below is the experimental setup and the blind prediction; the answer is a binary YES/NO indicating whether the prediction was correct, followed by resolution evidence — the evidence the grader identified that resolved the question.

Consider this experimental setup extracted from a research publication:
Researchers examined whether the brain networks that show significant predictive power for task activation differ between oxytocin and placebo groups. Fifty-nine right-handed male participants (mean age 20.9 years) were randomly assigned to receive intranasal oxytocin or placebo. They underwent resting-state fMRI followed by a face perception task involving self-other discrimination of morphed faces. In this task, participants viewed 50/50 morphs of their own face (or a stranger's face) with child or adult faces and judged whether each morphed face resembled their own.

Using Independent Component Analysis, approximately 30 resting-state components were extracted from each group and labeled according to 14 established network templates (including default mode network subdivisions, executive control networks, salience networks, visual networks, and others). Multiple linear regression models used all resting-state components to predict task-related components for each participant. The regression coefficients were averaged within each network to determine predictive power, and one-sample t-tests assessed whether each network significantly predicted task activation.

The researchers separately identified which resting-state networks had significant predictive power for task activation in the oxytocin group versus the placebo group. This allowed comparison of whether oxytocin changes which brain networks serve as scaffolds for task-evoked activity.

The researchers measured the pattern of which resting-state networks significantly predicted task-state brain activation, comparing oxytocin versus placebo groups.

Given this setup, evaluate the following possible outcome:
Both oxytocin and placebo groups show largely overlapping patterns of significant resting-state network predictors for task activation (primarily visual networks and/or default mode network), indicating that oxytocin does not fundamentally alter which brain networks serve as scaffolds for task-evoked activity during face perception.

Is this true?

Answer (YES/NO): NO